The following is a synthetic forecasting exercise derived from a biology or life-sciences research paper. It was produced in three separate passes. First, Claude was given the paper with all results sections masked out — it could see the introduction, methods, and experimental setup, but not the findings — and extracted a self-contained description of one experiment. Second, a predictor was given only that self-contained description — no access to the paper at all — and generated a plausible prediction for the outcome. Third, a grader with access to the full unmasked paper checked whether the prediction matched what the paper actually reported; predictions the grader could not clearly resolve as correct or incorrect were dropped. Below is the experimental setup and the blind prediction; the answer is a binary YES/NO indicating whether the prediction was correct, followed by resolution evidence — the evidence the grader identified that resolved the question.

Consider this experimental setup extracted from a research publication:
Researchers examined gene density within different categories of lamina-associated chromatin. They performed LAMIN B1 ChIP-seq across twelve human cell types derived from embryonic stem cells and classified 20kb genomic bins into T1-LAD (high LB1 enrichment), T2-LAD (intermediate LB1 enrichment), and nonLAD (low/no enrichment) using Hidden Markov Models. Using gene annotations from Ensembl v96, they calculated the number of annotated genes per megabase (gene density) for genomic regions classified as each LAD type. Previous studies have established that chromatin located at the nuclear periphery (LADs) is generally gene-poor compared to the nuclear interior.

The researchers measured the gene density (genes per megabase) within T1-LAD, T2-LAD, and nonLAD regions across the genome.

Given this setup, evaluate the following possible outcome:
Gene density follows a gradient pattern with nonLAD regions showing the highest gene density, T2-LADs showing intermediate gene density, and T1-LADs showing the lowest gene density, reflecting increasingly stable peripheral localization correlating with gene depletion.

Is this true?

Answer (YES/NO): YES